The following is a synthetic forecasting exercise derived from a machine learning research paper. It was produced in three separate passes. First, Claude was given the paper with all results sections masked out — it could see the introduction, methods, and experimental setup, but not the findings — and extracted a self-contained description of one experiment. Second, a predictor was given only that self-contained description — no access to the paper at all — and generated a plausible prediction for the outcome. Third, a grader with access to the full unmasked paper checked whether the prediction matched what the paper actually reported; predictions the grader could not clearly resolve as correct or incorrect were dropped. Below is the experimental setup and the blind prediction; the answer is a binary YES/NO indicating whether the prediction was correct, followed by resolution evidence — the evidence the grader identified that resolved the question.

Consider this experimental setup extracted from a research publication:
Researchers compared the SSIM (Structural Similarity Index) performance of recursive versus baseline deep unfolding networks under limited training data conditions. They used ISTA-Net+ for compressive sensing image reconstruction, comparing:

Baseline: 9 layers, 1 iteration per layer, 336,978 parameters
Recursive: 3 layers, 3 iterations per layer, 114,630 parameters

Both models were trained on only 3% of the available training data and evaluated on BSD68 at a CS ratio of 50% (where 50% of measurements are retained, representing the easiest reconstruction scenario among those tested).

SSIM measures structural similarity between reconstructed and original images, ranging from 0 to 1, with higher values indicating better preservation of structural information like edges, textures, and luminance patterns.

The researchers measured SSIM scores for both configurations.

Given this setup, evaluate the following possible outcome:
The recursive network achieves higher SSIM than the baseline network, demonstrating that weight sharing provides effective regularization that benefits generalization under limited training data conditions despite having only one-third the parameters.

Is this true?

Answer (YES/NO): YES